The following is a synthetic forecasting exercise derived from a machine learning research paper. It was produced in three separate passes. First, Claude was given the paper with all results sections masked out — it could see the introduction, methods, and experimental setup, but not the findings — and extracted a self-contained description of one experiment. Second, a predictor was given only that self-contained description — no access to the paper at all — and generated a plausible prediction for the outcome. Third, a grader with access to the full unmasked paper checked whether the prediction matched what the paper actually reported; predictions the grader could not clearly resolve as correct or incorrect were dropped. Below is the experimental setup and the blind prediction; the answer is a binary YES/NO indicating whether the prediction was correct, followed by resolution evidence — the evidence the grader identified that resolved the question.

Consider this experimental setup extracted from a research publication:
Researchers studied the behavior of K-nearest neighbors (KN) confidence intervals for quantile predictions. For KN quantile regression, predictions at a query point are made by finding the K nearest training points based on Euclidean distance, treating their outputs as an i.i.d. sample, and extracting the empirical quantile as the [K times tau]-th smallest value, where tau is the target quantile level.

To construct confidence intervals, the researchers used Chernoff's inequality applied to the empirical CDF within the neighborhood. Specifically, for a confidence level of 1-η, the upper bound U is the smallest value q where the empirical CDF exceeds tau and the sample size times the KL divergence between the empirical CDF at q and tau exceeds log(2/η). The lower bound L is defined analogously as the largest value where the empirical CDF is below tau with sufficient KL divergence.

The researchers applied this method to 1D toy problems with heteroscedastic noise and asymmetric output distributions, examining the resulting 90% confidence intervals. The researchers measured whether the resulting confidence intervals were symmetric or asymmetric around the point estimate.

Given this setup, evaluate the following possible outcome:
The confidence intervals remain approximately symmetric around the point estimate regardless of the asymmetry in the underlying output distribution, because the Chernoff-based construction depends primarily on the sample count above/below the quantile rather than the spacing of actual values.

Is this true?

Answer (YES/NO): NO